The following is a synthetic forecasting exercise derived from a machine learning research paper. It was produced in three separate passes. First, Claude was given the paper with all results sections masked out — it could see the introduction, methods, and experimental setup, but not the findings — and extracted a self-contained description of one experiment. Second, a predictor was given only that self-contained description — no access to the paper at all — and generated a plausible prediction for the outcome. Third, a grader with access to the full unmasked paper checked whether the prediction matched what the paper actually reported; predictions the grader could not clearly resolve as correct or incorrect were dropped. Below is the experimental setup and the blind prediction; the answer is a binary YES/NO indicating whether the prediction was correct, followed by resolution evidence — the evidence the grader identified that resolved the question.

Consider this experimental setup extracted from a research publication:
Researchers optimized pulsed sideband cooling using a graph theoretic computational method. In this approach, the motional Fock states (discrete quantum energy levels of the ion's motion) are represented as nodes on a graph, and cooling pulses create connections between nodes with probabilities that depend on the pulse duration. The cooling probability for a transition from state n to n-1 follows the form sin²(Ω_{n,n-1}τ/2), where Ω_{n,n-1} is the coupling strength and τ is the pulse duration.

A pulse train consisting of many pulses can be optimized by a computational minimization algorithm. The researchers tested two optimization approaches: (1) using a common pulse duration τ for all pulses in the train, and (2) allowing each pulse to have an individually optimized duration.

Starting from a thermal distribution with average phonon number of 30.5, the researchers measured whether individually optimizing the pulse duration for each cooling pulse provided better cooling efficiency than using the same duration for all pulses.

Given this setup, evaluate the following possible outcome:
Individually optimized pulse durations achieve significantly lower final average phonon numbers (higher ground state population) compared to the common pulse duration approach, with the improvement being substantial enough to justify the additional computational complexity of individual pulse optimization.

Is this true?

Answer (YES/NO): NO